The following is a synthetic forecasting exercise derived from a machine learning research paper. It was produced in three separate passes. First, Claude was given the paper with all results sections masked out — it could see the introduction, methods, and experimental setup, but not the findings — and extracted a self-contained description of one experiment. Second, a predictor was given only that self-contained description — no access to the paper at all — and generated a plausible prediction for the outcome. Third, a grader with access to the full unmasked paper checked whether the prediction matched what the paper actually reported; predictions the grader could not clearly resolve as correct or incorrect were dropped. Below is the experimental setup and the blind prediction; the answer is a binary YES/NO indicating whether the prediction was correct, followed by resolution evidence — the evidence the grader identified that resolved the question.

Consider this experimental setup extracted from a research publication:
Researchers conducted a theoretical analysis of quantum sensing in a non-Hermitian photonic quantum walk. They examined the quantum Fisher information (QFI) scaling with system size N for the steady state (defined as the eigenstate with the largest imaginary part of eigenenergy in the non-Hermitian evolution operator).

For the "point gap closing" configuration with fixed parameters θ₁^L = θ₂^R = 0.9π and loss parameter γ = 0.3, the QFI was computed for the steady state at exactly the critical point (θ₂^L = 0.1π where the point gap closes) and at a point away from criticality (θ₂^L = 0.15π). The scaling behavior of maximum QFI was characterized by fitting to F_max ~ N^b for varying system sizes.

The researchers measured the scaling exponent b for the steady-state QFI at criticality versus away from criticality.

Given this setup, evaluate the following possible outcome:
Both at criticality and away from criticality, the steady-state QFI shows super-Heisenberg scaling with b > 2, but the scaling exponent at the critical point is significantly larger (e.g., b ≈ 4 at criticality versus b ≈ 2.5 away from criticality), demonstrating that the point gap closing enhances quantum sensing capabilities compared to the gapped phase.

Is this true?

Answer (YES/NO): NO